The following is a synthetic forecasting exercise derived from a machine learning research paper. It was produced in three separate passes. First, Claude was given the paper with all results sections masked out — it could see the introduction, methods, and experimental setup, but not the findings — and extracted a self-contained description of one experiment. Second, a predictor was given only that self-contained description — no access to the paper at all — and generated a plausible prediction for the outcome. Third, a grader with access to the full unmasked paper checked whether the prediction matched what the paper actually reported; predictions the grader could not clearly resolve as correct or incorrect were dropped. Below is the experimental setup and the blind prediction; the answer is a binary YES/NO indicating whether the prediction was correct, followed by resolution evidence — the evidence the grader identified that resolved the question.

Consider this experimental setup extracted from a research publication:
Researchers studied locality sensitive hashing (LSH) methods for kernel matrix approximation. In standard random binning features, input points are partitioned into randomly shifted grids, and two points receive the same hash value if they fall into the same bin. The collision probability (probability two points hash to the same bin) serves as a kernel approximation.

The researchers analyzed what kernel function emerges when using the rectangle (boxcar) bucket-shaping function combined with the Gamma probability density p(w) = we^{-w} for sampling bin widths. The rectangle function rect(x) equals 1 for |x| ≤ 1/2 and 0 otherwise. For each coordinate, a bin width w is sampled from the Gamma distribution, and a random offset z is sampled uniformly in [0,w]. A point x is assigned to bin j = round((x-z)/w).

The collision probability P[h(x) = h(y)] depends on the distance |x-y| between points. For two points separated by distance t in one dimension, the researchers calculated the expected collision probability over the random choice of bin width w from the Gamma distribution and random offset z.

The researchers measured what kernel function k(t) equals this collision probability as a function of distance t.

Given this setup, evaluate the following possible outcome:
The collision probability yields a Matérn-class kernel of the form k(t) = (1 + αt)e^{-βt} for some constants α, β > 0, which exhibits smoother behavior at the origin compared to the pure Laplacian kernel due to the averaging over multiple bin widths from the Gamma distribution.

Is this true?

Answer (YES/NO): NO